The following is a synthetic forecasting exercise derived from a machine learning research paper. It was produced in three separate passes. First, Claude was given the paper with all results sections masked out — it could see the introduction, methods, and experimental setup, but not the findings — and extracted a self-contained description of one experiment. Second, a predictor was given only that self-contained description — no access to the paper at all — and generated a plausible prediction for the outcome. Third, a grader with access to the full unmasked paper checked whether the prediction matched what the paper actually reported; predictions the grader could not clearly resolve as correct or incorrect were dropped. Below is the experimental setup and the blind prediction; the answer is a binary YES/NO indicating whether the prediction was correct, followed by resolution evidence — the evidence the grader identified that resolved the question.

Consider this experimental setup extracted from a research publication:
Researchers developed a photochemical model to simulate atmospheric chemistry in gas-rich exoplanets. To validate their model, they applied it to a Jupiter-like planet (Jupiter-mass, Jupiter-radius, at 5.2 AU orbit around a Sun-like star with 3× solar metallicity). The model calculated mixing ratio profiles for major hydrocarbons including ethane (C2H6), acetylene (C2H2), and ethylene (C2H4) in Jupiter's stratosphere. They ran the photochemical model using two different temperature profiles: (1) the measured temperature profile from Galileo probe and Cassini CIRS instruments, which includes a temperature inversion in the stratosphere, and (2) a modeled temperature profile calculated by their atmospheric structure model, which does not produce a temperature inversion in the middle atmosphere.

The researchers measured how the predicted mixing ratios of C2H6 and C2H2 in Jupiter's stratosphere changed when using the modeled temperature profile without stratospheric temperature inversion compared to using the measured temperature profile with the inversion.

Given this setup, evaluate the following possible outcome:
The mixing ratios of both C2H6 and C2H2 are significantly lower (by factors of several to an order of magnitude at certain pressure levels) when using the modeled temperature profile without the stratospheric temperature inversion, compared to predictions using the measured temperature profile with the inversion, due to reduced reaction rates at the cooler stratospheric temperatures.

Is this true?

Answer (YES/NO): NO